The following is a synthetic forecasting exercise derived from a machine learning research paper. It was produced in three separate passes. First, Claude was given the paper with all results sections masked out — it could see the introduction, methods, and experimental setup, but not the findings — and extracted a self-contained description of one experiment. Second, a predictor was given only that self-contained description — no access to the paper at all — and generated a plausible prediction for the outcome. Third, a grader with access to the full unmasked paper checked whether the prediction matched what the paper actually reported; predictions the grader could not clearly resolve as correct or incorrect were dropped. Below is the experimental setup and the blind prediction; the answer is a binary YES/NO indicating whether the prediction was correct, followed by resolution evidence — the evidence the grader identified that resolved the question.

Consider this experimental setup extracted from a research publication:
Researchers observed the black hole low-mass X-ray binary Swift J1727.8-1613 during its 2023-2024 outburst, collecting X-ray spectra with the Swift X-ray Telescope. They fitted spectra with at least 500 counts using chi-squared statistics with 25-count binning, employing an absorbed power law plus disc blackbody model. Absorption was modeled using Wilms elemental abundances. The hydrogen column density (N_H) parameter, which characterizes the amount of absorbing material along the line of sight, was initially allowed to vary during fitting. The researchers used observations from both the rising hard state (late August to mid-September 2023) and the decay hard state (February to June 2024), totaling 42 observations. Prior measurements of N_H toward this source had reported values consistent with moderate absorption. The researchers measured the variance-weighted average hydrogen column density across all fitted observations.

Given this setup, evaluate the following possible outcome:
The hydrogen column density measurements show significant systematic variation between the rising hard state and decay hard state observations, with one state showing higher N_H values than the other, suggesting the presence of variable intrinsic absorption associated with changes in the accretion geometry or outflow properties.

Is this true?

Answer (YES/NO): NO